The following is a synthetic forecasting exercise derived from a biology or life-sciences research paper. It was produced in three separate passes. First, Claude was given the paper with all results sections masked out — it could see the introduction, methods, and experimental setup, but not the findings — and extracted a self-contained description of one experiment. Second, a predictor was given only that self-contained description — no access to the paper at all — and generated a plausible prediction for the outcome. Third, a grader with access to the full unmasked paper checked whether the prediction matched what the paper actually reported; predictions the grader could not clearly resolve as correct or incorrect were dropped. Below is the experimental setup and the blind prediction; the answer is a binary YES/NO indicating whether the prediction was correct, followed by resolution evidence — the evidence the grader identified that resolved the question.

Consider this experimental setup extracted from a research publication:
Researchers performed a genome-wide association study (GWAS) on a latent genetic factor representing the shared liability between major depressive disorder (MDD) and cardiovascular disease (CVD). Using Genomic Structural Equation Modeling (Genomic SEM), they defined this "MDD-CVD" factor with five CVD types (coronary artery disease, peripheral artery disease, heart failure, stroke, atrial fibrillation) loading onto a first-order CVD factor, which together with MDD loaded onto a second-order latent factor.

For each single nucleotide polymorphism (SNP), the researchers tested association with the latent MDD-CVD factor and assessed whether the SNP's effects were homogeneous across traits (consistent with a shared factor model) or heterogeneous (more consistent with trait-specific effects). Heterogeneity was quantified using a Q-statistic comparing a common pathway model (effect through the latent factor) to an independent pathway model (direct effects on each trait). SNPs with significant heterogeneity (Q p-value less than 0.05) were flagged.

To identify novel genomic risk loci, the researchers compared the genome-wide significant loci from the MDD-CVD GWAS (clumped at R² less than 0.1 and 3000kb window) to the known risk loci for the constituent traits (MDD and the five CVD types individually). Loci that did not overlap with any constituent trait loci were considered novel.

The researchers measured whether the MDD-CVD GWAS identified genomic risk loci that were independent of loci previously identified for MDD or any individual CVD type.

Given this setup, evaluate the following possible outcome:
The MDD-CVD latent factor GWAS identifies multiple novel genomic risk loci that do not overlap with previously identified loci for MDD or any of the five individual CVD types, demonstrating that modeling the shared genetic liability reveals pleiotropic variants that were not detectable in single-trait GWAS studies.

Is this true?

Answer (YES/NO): YES